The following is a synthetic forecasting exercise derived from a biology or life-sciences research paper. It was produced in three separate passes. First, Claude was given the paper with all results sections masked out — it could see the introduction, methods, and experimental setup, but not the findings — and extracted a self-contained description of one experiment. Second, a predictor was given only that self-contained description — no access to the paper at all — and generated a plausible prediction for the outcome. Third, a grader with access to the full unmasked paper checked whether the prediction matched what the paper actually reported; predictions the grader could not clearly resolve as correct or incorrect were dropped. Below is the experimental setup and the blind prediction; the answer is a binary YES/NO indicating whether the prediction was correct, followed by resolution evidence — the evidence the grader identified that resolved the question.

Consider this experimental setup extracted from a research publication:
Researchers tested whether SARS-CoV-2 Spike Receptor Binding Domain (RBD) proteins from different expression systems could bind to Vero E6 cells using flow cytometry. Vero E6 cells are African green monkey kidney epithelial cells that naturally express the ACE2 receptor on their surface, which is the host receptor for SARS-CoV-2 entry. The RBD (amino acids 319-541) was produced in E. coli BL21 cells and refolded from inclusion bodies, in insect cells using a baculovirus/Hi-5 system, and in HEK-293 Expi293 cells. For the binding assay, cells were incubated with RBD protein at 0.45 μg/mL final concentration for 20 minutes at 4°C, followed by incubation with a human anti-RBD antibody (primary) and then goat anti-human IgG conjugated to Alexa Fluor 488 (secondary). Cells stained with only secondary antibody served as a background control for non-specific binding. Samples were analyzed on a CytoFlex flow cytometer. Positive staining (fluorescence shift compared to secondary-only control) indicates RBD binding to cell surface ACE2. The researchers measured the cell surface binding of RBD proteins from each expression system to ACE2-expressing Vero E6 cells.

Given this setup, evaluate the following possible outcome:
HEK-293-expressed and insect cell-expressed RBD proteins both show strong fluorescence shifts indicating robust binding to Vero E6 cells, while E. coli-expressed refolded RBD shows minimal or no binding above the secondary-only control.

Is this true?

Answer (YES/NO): NO